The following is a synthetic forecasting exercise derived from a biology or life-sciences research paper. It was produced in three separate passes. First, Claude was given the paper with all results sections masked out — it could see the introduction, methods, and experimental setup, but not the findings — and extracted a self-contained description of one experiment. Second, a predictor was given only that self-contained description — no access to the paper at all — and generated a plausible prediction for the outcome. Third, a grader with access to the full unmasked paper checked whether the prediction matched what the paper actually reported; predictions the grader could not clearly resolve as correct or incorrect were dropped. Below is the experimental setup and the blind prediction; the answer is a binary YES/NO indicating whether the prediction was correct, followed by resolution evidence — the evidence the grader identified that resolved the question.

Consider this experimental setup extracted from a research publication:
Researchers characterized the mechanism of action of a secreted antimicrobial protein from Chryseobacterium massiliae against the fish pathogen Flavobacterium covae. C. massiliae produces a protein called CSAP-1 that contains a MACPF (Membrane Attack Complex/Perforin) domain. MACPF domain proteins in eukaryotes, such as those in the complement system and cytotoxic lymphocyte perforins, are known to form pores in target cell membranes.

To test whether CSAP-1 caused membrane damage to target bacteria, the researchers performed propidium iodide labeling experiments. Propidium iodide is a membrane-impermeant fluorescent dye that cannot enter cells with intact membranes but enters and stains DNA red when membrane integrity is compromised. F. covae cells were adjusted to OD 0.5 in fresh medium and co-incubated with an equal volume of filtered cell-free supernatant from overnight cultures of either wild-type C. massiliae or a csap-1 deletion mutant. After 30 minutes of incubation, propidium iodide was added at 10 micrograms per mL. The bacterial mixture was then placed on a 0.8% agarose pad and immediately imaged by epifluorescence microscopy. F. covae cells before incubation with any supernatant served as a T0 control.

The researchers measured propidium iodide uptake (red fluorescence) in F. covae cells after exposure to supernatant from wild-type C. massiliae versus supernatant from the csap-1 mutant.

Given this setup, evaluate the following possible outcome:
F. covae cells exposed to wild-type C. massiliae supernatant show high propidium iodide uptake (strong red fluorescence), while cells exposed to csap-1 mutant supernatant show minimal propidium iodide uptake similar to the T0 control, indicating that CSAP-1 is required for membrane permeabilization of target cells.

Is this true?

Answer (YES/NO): YES